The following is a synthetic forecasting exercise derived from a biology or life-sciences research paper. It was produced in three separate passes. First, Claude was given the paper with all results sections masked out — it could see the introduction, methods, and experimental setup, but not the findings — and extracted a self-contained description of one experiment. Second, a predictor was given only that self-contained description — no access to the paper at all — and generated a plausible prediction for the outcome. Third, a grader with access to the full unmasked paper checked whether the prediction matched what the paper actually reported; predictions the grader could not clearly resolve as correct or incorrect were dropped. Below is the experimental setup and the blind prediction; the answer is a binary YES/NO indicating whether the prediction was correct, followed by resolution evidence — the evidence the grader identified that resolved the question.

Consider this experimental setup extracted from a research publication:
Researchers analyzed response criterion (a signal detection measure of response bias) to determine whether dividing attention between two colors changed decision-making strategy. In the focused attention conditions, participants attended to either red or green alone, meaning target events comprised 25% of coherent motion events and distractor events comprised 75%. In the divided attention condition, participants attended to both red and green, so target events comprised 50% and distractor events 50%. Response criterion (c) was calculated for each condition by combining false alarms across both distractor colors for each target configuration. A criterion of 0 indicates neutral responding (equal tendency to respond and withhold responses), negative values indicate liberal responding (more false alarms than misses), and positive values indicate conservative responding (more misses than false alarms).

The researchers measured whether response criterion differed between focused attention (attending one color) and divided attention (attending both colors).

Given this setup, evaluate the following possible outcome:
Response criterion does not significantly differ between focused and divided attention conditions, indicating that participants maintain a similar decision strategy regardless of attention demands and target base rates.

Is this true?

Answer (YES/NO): NO